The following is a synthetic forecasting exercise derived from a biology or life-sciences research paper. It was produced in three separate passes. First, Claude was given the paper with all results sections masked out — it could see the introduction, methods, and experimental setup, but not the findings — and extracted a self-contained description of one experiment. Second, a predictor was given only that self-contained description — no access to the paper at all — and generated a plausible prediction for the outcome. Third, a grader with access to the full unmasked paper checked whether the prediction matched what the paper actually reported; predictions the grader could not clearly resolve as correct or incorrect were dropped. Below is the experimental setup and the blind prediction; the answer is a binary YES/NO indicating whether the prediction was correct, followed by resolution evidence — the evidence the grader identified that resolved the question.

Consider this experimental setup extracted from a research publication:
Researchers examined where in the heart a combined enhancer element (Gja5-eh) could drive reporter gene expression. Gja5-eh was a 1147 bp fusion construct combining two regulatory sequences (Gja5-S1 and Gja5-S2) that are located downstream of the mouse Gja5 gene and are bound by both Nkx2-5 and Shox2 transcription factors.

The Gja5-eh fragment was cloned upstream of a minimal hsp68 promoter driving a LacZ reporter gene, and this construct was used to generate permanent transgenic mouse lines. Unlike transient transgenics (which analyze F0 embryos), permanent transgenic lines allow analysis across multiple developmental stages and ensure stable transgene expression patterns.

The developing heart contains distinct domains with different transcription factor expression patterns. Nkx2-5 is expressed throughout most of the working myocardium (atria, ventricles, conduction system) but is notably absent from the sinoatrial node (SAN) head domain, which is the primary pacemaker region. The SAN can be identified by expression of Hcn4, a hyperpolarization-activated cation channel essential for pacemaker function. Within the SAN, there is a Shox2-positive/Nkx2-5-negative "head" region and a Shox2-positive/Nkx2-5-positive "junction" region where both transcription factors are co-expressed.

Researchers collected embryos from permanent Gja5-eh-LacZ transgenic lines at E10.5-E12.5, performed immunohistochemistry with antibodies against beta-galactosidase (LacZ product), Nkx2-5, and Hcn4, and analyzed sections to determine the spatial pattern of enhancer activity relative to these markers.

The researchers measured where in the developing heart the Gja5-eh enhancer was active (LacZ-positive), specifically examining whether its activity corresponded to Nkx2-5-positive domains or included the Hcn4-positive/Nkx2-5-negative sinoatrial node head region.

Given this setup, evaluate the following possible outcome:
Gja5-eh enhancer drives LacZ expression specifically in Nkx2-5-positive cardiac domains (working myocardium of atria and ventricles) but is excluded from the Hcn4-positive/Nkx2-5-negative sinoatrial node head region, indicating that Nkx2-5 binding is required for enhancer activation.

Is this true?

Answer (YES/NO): YES